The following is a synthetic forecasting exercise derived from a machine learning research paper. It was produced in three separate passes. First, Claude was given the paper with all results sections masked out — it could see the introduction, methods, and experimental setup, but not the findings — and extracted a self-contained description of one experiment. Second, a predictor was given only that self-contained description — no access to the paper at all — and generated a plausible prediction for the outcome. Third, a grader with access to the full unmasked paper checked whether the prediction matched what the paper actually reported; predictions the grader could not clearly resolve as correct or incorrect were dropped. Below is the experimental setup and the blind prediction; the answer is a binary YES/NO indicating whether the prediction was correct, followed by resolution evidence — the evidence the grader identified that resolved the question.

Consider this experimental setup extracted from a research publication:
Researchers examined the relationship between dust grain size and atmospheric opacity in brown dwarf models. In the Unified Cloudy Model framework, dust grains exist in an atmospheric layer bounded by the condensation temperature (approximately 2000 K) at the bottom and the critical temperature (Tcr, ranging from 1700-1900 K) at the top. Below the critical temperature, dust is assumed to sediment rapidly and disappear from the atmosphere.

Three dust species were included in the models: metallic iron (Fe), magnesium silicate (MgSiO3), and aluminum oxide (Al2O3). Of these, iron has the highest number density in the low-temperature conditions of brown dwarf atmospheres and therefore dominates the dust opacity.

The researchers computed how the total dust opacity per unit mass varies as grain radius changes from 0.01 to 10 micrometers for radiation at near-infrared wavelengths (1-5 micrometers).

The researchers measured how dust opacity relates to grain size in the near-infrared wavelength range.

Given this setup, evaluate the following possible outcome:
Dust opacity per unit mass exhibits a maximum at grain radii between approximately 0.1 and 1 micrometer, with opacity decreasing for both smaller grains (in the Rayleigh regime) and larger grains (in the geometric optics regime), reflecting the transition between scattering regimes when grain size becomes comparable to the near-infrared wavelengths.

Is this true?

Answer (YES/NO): YES